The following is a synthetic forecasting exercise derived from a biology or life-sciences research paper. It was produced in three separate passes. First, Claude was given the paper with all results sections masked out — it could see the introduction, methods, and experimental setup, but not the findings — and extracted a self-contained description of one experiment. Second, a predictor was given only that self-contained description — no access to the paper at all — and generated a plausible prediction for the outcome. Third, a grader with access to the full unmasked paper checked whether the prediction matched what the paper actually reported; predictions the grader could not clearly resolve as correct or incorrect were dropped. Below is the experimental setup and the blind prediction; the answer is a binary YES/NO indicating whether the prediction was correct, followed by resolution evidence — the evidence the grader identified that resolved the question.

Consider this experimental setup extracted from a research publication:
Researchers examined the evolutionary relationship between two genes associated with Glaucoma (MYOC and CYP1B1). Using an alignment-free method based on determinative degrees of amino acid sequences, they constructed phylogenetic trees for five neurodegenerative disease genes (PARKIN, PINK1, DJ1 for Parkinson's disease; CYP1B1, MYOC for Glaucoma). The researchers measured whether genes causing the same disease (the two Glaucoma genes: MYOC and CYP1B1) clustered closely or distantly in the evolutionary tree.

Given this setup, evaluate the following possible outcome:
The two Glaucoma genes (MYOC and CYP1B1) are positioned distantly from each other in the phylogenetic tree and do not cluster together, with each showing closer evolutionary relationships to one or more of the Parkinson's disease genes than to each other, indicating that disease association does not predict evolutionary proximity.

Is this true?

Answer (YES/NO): YES